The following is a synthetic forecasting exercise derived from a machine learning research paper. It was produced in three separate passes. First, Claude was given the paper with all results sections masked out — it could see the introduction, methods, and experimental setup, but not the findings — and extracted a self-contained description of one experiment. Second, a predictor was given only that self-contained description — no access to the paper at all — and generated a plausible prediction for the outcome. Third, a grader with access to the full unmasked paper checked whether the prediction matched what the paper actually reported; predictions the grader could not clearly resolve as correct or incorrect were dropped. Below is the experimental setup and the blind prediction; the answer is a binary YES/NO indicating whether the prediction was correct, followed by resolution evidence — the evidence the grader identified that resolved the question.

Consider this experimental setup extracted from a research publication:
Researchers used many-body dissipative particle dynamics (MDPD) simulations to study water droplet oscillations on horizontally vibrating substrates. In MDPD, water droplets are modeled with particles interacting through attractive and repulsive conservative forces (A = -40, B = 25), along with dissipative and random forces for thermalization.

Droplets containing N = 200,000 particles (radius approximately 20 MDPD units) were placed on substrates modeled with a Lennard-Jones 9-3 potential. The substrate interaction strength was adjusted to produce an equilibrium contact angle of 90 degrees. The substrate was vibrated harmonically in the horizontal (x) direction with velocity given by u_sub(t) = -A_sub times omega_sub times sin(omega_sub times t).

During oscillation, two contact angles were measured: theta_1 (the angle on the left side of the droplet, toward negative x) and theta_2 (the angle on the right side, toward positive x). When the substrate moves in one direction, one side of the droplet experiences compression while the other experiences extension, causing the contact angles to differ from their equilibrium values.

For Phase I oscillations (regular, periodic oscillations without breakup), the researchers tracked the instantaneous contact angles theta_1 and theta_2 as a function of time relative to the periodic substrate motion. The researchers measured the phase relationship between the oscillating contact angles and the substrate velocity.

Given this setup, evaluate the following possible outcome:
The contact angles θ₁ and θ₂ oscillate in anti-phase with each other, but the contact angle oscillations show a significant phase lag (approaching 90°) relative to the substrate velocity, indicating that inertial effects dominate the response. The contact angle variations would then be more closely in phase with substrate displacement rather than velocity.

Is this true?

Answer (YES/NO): YES